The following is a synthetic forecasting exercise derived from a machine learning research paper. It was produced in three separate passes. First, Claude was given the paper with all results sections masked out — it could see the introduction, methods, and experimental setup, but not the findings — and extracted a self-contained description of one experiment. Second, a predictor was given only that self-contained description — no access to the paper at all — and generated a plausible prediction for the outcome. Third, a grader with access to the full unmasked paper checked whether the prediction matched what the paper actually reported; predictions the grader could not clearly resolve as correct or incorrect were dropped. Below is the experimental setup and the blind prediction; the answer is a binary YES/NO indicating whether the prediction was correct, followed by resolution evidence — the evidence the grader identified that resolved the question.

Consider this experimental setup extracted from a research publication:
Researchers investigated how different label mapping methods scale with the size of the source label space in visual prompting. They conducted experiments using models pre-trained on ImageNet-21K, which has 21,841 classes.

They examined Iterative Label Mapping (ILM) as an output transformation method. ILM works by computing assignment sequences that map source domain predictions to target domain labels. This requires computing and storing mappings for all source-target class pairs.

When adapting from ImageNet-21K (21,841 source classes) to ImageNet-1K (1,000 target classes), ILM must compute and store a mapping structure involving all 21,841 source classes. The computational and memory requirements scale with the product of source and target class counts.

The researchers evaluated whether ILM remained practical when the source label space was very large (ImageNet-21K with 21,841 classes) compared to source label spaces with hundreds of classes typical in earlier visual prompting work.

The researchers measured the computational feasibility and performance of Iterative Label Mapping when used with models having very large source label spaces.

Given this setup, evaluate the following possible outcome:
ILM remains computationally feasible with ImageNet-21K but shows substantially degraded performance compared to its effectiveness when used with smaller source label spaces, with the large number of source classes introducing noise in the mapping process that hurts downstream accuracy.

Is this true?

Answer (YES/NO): NO